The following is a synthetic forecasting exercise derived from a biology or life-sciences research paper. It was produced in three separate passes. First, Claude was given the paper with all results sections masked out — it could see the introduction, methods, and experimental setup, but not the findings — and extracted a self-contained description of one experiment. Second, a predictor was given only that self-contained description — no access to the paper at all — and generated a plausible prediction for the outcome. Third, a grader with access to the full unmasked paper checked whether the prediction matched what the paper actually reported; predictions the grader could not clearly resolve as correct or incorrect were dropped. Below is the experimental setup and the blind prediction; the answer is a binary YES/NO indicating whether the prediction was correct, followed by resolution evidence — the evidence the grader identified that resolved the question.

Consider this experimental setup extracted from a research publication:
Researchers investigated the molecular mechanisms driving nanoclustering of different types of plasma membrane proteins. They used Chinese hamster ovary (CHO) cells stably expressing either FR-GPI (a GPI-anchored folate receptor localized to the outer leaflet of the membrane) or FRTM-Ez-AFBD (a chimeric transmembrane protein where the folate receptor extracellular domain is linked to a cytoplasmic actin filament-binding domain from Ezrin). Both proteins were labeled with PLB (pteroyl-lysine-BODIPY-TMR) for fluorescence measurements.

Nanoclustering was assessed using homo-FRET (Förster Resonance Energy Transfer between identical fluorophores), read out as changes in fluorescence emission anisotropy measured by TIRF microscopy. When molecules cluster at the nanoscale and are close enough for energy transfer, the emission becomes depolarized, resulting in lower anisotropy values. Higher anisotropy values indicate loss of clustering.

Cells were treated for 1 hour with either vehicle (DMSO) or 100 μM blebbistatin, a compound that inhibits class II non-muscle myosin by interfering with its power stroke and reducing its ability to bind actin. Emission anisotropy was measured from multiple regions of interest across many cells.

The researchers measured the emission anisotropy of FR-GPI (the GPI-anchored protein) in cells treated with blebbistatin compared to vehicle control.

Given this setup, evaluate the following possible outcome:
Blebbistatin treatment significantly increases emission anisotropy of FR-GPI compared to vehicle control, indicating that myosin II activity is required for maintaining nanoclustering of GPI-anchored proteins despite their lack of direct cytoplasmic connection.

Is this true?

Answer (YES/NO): NO